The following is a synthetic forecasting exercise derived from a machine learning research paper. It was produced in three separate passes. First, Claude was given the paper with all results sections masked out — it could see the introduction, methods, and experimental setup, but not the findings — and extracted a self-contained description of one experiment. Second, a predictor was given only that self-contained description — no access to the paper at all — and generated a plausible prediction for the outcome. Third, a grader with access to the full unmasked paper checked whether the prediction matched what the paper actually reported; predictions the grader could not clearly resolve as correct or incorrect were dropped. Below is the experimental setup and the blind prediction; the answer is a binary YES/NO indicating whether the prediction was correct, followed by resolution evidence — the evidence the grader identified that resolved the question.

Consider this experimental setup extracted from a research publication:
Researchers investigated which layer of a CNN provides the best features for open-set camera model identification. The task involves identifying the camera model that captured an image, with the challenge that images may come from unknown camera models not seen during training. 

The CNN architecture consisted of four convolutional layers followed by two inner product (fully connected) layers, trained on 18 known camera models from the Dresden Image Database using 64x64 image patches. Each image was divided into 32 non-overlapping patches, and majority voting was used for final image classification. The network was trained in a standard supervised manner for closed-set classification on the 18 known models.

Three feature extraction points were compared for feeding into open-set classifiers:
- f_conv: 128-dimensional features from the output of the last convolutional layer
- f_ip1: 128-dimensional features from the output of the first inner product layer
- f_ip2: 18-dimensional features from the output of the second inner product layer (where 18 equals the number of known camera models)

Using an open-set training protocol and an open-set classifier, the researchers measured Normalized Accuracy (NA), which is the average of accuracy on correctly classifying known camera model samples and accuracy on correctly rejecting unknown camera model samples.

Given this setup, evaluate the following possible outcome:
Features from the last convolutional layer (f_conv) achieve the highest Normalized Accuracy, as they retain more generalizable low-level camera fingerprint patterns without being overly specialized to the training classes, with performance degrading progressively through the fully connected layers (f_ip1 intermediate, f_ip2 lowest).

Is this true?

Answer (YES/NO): NO